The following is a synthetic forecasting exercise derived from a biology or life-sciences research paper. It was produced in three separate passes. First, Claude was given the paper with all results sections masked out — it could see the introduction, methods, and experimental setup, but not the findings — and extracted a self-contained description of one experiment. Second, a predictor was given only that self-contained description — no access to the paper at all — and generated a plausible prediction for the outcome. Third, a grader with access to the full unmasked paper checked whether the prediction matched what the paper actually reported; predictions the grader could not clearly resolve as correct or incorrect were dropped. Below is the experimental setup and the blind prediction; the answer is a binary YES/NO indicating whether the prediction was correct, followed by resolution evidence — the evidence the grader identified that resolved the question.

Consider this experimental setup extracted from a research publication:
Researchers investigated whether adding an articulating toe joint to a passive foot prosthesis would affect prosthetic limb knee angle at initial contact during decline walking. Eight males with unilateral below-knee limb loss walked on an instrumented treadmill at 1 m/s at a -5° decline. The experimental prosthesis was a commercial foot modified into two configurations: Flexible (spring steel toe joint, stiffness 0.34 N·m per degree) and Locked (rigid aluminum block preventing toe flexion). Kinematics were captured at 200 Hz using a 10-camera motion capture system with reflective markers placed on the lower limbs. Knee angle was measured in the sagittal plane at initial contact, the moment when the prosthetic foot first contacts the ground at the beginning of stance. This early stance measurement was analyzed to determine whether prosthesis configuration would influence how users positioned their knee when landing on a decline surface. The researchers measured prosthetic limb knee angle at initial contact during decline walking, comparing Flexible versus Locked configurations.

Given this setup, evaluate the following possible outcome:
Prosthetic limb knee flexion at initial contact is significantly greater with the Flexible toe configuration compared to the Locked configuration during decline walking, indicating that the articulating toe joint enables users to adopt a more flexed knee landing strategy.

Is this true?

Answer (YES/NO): NO